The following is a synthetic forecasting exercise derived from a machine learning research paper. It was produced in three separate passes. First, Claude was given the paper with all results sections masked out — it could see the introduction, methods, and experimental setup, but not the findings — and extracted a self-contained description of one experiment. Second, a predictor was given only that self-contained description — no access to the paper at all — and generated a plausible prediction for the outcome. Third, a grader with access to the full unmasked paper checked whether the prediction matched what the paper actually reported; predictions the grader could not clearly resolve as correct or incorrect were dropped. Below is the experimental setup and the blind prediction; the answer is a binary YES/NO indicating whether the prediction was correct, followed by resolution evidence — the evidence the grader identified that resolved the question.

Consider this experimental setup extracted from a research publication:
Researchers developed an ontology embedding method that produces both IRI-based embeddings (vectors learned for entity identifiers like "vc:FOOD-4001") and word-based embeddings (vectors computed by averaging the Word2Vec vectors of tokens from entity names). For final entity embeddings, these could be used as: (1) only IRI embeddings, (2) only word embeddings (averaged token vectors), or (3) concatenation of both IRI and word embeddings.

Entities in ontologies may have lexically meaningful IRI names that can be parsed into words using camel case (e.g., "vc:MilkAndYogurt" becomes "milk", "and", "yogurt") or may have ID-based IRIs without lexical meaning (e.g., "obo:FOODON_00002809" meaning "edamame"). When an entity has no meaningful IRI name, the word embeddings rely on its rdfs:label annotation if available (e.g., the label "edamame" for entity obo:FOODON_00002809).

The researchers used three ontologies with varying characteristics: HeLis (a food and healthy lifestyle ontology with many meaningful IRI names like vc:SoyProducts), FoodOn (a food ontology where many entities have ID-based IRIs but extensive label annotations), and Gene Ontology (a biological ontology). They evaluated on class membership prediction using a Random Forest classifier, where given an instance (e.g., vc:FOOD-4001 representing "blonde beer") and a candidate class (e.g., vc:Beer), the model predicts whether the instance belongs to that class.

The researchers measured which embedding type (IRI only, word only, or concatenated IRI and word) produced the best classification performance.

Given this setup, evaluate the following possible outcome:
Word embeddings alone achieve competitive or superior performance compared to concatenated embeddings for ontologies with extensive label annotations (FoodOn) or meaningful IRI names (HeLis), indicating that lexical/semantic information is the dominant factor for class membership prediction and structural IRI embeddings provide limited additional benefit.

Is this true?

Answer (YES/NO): YES